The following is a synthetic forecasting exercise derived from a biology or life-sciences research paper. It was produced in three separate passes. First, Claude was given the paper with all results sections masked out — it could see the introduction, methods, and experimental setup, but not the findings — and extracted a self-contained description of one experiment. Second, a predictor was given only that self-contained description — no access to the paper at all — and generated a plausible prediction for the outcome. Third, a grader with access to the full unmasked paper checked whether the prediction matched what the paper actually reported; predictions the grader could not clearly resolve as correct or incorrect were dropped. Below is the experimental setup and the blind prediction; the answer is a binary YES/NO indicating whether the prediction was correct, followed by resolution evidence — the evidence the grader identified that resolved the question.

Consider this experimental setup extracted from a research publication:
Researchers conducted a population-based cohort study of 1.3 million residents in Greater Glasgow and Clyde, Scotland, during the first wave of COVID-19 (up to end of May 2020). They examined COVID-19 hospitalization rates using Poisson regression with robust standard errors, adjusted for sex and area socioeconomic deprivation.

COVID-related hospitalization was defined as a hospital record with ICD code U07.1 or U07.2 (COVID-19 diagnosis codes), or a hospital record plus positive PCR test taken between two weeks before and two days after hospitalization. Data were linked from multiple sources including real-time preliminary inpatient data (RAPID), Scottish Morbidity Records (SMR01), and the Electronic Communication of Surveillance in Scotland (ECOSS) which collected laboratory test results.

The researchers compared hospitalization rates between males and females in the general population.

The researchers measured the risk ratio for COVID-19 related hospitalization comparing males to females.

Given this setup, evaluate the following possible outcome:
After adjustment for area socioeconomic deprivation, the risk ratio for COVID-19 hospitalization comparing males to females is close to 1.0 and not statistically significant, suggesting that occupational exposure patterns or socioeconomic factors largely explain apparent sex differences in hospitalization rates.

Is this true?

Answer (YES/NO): NO